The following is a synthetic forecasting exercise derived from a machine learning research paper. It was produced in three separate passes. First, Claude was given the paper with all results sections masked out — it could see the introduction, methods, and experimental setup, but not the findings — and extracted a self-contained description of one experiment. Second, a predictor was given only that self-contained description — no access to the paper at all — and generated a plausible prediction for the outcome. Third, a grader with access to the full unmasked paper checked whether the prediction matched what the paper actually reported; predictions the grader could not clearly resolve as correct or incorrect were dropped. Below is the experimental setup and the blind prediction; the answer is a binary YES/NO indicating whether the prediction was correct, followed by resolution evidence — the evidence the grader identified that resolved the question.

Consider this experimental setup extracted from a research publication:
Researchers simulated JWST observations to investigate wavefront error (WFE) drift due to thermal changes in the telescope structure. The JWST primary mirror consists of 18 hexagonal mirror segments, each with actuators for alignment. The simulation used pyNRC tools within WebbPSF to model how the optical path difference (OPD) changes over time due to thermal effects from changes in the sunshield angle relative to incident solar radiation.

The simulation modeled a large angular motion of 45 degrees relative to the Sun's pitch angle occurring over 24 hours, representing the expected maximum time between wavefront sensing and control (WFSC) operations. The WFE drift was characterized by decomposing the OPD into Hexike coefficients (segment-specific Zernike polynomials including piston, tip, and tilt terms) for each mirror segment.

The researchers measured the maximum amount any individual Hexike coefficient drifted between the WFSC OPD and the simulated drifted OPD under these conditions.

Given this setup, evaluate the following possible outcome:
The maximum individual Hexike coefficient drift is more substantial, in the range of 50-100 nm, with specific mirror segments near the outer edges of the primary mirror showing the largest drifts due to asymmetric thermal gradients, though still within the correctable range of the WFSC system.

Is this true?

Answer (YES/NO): NO